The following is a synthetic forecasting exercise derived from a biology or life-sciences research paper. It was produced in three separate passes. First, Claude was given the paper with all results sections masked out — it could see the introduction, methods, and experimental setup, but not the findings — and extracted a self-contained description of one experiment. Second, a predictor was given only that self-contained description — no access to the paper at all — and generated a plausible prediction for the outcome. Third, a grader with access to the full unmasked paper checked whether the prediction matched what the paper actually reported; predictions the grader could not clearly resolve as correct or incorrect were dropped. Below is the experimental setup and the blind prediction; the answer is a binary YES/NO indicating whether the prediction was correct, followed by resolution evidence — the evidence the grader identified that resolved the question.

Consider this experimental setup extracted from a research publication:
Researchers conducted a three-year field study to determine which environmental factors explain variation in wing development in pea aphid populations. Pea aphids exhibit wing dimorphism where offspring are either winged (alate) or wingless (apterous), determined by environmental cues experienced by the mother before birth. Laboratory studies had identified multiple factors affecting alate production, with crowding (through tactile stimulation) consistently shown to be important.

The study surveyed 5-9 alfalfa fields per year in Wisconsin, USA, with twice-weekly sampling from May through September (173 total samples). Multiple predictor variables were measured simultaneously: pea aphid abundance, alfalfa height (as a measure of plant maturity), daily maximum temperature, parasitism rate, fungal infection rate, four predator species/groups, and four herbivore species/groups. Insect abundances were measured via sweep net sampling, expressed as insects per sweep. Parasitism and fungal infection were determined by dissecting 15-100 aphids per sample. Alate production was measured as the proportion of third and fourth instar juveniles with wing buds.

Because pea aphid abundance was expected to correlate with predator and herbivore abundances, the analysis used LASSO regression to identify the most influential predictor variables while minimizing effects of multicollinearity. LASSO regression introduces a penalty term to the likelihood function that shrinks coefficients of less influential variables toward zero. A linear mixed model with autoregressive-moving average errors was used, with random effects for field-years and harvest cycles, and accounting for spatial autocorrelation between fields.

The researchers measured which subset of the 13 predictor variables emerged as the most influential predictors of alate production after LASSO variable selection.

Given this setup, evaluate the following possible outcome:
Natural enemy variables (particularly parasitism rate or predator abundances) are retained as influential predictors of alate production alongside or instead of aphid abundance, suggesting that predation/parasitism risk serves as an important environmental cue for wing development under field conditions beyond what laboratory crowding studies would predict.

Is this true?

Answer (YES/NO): NO